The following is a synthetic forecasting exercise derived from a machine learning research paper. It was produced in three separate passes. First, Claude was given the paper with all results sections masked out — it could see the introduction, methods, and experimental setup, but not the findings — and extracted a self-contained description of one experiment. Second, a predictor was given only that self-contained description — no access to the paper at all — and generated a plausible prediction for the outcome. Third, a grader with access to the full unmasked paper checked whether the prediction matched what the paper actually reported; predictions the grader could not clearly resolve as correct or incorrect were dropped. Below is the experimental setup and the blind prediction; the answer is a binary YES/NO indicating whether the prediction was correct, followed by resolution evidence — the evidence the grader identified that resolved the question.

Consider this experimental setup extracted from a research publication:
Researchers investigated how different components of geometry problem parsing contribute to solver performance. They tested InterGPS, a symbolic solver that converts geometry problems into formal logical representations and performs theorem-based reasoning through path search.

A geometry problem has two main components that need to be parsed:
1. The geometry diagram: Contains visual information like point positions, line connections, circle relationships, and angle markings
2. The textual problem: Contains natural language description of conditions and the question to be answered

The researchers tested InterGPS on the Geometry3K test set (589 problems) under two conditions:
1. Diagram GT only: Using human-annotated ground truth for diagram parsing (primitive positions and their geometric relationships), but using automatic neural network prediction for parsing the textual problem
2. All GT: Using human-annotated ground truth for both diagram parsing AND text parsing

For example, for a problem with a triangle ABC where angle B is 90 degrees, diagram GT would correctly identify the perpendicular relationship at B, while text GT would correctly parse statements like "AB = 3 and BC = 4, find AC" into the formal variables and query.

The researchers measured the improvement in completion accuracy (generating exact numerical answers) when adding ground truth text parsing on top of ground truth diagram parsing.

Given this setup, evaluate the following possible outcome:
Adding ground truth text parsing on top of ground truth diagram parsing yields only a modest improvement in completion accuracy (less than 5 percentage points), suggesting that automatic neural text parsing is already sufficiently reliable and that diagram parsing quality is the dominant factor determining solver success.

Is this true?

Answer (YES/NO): YES